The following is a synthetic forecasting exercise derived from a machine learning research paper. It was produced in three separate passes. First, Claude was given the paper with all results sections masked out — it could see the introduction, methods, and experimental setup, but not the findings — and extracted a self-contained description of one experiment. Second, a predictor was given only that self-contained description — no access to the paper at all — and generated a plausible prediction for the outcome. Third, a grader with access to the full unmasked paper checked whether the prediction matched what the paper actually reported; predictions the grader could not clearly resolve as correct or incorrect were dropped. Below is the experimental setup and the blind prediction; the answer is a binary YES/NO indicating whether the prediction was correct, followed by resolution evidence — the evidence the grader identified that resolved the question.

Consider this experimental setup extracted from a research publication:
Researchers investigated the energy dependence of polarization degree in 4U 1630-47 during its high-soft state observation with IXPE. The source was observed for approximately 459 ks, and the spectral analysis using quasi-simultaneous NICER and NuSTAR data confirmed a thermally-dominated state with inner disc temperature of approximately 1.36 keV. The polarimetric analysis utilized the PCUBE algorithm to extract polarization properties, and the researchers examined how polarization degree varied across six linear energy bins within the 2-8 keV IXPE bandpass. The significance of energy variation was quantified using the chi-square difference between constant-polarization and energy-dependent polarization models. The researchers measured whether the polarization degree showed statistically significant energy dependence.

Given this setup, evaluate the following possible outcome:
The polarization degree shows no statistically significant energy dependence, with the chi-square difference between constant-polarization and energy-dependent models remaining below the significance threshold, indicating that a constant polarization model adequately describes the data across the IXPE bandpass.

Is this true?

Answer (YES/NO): NO